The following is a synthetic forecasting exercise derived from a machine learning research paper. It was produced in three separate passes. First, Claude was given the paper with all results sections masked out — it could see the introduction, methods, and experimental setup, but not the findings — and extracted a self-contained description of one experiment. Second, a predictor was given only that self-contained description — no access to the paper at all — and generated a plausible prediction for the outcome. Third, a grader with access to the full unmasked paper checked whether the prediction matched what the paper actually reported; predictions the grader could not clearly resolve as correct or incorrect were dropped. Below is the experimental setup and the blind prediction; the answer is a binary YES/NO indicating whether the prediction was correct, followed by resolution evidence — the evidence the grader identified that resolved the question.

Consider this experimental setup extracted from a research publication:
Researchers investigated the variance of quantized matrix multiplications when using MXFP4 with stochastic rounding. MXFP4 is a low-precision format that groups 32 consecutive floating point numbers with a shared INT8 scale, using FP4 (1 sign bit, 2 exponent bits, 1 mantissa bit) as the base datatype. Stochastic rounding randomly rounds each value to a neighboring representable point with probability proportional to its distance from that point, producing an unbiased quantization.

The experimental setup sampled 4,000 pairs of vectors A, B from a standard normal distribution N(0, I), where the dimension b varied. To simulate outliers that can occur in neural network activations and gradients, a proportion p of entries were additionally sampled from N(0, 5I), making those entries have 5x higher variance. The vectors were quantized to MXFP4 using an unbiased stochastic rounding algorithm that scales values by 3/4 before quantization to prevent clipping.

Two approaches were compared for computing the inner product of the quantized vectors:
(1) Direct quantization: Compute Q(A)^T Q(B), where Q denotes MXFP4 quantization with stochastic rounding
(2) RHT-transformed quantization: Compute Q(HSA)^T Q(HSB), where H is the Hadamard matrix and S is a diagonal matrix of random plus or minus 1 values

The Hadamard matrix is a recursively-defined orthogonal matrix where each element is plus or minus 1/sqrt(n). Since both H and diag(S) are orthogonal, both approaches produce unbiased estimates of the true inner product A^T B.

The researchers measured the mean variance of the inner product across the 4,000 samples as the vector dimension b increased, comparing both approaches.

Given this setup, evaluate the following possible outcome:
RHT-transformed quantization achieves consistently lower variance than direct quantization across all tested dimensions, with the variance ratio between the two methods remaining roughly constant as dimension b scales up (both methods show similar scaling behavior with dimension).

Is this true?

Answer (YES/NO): NO